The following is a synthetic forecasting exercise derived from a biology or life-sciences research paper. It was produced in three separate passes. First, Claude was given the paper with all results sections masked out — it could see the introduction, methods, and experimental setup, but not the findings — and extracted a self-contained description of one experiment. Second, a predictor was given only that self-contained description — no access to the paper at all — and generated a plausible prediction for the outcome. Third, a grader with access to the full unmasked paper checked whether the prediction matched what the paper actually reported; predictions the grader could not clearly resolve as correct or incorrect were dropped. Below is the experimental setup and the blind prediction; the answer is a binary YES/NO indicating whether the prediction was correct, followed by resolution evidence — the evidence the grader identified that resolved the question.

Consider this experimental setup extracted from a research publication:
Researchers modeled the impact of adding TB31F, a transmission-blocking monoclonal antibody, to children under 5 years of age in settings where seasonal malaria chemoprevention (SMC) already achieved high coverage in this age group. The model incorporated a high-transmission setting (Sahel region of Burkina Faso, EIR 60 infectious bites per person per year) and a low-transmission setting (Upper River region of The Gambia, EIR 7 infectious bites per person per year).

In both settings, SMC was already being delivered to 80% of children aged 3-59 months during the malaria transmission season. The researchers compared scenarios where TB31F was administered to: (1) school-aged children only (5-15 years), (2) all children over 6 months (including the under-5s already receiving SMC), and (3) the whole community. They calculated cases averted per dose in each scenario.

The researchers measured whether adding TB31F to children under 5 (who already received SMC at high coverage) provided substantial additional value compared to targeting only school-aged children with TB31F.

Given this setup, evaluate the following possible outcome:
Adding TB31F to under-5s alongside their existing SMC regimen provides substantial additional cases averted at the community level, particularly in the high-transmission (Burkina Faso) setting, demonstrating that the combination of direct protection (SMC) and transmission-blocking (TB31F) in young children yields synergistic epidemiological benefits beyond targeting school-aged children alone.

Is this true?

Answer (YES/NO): NO